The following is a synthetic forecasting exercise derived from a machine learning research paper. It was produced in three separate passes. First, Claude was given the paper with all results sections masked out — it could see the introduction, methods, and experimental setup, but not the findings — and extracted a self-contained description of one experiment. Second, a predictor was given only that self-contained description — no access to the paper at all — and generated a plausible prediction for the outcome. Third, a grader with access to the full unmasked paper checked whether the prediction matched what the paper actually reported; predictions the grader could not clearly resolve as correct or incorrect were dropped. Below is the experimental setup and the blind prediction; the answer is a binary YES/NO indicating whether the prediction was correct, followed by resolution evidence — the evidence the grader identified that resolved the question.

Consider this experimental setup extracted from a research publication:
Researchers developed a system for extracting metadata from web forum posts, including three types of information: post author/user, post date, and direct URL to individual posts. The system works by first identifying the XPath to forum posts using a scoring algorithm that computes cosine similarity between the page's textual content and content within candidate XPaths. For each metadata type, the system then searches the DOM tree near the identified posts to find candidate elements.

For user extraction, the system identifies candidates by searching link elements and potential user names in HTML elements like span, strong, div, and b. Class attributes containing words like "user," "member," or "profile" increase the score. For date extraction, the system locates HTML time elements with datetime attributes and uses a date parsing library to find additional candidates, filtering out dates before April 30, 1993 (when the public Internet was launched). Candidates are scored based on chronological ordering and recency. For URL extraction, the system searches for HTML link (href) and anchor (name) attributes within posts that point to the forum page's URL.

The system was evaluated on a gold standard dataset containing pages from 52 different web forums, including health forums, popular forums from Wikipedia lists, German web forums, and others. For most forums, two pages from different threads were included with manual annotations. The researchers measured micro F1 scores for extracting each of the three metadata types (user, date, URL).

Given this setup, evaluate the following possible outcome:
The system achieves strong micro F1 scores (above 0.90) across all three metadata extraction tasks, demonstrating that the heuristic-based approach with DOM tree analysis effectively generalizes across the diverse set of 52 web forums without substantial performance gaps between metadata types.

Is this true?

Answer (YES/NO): NO